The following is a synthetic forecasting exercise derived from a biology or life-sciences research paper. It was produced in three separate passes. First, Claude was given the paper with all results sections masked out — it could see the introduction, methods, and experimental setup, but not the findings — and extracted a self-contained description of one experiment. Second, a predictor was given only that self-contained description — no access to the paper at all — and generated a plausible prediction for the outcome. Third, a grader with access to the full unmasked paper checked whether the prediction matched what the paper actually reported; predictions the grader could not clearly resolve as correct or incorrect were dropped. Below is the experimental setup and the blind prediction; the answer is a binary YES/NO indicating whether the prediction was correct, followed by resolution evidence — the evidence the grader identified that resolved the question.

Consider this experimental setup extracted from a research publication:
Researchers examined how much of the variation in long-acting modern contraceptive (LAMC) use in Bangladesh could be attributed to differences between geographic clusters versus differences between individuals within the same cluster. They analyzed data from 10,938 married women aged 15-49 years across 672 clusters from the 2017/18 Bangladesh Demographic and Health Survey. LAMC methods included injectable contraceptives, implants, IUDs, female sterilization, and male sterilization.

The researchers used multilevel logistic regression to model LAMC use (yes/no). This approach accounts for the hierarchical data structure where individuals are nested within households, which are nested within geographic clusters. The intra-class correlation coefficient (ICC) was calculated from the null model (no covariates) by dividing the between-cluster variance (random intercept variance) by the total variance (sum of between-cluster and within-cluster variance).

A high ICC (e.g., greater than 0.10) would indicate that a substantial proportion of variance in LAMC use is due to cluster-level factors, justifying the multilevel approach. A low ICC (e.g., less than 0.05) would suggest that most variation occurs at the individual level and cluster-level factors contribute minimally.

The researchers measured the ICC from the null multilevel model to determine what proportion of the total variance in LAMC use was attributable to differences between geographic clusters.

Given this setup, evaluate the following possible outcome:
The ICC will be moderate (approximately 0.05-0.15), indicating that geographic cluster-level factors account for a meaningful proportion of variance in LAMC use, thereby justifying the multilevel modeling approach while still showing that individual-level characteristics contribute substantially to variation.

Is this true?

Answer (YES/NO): NO